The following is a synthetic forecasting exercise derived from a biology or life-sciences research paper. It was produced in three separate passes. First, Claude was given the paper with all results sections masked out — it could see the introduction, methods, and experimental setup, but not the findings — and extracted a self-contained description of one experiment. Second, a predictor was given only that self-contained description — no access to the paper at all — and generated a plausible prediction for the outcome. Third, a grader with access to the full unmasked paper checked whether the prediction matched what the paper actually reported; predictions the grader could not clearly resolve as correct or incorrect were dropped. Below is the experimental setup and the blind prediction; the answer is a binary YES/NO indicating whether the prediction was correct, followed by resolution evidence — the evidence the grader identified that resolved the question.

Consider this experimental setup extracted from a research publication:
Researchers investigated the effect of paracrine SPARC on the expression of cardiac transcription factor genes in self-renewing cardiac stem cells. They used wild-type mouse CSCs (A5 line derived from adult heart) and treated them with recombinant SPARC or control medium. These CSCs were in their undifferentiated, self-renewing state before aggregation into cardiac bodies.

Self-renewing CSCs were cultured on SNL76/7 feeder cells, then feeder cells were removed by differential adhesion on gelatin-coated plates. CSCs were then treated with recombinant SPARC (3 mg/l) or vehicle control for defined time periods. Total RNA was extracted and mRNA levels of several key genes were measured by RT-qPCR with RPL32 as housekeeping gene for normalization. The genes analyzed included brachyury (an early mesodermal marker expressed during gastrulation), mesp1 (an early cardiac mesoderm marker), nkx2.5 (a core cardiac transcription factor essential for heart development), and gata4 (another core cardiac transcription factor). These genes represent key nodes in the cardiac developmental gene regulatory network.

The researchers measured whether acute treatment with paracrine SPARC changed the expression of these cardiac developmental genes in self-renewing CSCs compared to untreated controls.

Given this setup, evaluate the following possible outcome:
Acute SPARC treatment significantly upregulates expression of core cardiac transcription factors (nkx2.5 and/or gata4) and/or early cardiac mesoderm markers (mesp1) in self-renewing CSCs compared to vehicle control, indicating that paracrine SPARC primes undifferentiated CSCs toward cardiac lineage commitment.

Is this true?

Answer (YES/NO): YES